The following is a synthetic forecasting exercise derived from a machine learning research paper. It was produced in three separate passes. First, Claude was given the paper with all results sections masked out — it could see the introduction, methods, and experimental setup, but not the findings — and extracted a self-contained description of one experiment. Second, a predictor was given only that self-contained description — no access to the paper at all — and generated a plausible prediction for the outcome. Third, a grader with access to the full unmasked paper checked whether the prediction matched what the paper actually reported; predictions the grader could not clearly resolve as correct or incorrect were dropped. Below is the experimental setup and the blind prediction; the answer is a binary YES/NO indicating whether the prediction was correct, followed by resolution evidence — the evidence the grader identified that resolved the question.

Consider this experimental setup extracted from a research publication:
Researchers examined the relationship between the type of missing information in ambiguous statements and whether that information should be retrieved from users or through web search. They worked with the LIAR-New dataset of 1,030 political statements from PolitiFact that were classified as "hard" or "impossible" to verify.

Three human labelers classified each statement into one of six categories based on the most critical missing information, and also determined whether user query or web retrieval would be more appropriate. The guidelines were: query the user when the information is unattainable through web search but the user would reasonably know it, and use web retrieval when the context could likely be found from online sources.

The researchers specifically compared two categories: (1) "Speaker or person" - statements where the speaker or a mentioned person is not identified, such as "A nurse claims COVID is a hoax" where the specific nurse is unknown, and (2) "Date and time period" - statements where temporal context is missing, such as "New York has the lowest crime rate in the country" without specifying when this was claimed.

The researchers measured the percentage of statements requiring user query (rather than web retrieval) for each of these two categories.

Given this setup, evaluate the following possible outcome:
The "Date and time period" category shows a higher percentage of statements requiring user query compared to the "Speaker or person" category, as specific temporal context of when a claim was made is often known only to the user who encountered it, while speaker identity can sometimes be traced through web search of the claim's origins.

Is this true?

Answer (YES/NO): NO